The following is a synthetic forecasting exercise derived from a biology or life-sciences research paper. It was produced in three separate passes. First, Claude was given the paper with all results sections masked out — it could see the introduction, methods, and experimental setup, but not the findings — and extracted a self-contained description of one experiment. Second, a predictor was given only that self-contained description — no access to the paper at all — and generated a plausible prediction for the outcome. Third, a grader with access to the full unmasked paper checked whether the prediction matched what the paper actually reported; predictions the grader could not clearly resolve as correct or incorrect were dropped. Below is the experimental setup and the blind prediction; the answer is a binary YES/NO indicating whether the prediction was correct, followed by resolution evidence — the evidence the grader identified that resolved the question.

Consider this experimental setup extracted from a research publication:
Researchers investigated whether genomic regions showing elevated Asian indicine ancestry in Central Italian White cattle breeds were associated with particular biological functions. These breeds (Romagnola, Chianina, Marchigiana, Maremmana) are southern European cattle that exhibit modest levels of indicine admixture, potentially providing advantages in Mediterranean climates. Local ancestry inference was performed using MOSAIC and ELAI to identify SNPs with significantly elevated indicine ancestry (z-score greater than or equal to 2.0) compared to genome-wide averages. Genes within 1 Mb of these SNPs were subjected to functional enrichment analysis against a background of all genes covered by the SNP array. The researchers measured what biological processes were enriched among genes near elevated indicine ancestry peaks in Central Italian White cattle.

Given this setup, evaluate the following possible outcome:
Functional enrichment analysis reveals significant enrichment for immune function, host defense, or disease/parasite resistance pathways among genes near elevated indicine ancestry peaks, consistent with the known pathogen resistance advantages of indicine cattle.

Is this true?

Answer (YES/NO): YES